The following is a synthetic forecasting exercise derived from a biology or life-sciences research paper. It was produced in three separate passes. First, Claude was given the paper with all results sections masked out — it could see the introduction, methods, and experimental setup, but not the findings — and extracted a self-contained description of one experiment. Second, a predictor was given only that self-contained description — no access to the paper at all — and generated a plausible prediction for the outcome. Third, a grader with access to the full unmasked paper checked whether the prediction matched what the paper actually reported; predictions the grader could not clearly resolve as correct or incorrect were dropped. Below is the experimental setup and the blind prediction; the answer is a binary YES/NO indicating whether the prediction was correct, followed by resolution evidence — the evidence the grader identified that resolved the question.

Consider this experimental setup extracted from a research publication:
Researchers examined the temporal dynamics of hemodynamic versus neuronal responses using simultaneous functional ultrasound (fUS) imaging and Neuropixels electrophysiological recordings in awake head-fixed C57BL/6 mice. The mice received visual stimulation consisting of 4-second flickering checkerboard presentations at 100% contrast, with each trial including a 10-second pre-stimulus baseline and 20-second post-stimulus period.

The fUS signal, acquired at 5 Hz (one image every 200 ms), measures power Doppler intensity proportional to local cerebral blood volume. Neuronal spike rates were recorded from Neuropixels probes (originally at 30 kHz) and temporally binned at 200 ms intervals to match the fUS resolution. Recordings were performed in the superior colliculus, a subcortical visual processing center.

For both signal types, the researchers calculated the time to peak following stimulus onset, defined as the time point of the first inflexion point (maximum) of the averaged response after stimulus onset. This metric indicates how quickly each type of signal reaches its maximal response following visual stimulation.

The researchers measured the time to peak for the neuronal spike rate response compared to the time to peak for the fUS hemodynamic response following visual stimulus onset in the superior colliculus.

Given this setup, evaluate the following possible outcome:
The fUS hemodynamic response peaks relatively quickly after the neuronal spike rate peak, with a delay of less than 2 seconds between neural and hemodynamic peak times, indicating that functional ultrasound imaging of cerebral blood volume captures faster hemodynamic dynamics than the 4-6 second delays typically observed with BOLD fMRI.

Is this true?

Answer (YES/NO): YES